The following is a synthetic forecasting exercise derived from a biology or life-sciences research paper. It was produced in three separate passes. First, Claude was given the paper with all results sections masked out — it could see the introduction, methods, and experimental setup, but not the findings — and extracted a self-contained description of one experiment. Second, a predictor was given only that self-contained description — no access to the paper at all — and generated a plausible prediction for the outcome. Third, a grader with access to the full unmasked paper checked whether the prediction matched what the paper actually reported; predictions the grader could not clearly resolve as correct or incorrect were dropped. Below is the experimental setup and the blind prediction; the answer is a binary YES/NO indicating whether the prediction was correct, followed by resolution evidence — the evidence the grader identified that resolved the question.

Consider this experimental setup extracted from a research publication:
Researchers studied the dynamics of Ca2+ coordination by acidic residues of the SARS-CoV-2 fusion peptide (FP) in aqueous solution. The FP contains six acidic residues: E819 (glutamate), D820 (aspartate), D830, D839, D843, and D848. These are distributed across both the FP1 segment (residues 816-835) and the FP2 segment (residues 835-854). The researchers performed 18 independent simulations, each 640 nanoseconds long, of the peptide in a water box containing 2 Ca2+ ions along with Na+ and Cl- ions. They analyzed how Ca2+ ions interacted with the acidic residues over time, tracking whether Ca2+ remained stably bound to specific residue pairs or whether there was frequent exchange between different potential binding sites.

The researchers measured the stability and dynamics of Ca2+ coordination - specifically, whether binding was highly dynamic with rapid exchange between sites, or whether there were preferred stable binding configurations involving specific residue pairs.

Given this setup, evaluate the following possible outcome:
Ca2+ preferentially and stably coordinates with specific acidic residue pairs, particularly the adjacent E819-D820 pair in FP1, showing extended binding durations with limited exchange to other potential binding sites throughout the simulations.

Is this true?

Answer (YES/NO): NO